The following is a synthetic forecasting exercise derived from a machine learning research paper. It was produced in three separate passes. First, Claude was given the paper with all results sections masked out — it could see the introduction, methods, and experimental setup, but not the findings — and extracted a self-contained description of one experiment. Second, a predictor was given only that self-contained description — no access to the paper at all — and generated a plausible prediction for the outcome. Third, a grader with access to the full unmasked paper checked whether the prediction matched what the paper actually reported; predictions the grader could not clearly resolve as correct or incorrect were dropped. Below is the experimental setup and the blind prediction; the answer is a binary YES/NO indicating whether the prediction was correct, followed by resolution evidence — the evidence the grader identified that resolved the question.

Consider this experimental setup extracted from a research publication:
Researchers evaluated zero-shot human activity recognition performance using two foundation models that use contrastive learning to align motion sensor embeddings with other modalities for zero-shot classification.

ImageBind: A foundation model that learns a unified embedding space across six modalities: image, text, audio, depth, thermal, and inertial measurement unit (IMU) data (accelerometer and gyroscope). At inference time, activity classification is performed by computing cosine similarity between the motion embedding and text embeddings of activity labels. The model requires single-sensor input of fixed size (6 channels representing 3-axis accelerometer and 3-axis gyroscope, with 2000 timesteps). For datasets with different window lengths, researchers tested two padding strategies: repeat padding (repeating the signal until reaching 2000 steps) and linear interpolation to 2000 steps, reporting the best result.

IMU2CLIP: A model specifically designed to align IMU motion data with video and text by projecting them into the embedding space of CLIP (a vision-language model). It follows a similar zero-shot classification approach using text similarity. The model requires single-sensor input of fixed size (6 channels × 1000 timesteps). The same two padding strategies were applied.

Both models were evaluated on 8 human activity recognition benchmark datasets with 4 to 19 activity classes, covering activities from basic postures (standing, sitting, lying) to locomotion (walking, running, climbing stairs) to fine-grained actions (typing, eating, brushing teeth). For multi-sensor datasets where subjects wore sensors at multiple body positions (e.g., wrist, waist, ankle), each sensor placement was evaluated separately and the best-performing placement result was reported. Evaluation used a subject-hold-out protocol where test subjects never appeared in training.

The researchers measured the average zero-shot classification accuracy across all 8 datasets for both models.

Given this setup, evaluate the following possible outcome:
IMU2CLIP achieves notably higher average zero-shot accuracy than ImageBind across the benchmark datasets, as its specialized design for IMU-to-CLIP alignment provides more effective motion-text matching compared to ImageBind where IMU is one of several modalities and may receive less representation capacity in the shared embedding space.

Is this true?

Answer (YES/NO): NO